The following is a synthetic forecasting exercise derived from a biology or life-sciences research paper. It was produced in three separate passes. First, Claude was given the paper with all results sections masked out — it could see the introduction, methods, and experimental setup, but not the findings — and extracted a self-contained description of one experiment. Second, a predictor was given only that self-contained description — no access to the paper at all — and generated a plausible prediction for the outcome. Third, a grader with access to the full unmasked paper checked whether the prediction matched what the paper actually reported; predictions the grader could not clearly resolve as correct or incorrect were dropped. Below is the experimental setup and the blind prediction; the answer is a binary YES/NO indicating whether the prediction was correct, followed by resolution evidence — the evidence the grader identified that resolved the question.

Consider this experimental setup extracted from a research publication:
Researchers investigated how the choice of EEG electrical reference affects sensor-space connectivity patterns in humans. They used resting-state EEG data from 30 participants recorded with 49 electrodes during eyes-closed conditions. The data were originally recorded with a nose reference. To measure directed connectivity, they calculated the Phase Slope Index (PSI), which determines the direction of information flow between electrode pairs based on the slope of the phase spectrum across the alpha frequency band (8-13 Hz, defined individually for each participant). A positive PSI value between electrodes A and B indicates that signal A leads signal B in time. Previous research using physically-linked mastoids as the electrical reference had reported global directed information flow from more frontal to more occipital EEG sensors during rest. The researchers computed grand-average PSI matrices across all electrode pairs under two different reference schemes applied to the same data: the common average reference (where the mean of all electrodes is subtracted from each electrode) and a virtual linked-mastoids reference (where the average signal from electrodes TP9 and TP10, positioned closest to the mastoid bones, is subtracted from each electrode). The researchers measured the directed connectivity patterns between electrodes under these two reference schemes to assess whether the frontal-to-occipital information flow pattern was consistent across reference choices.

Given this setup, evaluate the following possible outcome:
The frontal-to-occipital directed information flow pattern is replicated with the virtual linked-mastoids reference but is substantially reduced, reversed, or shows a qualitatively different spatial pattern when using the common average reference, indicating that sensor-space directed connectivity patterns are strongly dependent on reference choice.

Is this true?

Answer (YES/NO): YES